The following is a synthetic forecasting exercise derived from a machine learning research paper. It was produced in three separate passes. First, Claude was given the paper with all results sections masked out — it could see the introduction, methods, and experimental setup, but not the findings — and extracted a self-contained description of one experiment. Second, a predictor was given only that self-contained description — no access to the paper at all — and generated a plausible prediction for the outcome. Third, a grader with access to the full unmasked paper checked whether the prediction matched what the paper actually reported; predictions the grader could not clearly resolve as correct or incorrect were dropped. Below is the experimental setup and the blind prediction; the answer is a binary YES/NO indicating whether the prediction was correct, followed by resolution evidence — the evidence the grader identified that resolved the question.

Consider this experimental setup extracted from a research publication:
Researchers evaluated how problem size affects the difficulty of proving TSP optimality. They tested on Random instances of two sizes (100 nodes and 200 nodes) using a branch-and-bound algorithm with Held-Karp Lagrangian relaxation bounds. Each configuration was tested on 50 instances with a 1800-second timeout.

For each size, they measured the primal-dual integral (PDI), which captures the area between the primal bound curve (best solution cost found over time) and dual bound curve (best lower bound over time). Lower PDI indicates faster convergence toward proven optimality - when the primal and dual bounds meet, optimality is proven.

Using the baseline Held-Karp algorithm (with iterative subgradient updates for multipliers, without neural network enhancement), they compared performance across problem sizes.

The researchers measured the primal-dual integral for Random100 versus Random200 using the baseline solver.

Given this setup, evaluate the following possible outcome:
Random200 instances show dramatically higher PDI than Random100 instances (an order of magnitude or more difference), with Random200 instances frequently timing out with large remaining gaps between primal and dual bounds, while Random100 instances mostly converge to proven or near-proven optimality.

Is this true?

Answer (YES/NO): NO